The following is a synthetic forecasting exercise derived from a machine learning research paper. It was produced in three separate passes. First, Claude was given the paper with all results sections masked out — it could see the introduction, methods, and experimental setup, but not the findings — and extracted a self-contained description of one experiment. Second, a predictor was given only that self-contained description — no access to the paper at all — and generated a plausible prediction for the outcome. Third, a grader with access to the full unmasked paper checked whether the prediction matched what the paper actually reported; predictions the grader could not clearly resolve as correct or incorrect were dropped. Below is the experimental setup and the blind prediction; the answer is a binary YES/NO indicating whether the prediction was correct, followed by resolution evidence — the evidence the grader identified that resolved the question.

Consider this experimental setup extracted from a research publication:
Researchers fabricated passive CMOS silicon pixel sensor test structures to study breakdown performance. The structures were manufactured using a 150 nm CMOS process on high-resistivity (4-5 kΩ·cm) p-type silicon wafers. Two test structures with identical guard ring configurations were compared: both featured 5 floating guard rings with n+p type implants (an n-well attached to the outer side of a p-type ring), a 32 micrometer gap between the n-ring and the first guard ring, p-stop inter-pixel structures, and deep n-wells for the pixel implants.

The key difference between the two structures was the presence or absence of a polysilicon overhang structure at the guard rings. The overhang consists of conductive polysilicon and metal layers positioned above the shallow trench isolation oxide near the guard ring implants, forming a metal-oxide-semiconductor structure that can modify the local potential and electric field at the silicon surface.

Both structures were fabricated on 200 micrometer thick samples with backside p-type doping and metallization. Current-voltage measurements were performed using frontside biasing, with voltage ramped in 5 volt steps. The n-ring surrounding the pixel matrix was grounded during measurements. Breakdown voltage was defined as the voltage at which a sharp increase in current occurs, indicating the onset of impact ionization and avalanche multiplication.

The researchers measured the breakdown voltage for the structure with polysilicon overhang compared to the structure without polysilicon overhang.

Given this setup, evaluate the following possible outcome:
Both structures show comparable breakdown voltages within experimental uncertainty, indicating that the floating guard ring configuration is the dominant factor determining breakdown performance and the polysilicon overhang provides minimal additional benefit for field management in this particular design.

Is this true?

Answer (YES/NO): NO